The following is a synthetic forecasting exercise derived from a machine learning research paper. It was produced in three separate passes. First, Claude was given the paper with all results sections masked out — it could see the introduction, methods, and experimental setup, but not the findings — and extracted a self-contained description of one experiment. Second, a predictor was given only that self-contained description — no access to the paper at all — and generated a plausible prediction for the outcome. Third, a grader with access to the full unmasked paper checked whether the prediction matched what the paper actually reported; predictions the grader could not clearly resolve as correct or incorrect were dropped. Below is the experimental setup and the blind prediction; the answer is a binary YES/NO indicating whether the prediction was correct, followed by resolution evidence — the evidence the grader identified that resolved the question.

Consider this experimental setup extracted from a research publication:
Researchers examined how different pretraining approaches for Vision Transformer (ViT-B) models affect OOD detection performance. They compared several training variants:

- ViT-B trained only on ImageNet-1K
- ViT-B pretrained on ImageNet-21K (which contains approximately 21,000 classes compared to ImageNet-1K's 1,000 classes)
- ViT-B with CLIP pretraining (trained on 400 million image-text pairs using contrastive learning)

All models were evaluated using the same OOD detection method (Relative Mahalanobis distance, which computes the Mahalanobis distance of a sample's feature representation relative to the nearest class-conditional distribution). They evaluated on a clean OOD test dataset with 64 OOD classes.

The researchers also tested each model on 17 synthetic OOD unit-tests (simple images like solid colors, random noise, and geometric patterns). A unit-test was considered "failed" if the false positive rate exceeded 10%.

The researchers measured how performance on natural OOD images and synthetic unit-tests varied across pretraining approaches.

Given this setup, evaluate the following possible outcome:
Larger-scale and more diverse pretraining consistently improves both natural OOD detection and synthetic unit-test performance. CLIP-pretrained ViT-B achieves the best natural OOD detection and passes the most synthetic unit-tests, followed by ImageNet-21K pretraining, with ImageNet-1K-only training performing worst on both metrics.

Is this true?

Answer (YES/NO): NO